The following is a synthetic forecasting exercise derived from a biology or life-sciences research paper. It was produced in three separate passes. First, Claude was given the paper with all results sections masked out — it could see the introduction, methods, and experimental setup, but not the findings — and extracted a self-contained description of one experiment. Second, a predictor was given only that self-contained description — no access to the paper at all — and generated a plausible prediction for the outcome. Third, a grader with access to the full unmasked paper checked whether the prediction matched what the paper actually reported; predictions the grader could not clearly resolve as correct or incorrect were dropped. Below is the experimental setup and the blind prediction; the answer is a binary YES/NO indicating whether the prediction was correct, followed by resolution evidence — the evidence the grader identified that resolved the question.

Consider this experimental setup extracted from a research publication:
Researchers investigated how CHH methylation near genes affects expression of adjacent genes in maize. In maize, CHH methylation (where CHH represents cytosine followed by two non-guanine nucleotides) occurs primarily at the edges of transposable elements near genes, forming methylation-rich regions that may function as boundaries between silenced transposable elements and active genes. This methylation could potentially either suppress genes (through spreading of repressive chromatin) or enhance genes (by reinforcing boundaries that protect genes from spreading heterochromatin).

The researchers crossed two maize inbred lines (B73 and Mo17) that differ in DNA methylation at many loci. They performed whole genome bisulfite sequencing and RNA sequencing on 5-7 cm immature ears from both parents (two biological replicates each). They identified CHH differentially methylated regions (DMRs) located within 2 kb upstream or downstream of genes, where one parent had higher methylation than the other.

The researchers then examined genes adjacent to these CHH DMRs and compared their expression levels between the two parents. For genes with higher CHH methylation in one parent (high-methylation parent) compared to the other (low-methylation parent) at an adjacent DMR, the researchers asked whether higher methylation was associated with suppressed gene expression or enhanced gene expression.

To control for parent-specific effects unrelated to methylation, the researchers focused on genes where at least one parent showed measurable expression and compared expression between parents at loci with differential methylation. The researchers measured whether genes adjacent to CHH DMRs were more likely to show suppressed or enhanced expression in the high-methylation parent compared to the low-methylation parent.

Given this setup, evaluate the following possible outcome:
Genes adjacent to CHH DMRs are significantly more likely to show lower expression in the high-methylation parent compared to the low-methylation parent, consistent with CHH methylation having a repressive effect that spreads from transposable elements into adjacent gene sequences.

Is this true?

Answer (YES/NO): NO